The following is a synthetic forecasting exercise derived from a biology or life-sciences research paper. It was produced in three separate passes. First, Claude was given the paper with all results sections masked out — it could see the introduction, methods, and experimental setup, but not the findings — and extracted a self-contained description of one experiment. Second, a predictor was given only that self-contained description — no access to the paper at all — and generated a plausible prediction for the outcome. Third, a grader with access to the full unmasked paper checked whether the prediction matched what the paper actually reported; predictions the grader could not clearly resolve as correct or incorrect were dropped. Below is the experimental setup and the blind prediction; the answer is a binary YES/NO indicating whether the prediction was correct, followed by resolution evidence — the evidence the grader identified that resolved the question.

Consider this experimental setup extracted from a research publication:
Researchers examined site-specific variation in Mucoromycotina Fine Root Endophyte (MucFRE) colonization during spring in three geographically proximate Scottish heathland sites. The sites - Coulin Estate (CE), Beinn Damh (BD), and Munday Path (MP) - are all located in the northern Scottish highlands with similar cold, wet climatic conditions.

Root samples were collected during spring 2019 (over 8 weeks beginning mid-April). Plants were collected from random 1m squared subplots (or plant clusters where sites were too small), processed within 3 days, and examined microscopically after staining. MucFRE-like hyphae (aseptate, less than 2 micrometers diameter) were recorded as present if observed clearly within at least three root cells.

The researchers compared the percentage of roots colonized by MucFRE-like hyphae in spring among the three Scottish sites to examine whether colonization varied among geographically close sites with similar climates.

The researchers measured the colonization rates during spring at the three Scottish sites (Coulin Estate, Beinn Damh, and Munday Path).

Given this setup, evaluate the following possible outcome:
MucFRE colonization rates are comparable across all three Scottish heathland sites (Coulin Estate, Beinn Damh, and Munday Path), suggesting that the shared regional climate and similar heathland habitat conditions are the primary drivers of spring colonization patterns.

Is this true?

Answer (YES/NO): NO